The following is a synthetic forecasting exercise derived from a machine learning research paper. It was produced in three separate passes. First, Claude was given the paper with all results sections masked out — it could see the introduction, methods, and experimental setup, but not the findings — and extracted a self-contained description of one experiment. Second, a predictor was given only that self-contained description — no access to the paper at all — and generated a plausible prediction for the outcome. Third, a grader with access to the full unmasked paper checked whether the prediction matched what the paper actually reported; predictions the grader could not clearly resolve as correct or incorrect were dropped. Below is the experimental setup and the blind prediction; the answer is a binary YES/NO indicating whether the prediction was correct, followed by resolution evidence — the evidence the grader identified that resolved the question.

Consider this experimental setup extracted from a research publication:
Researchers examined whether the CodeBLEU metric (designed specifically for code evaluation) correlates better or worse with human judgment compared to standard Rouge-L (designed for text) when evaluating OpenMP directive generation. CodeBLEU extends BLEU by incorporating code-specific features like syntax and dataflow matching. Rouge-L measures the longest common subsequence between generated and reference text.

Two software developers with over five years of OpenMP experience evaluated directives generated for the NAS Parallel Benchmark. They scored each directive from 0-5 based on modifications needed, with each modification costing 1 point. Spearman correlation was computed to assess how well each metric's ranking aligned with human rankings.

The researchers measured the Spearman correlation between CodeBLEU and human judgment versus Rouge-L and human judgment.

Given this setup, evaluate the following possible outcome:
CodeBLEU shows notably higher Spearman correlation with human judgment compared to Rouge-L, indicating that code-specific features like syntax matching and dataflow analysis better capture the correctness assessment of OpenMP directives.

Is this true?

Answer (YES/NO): NO